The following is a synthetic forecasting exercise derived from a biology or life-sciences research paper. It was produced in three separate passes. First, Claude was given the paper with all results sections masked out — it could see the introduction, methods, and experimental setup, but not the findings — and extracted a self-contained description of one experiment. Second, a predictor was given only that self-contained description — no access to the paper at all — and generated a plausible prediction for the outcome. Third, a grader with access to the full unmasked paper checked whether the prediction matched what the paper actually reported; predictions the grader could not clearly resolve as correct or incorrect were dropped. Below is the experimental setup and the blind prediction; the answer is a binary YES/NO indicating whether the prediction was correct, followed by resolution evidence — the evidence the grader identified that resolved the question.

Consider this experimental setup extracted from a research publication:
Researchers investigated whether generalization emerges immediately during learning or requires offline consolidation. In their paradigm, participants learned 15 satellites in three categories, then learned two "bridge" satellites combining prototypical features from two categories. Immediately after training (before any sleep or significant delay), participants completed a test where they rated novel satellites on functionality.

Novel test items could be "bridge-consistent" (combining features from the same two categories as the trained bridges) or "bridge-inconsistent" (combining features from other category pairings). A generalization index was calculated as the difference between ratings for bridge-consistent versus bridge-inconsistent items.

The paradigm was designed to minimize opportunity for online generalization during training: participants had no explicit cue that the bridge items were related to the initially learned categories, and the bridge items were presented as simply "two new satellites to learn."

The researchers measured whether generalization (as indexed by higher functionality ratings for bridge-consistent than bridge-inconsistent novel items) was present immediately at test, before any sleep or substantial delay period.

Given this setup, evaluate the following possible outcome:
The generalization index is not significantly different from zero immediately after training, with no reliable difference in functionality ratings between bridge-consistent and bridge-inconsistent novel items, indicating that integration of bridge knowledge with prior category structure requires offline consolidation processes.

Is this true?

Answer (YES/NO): NO